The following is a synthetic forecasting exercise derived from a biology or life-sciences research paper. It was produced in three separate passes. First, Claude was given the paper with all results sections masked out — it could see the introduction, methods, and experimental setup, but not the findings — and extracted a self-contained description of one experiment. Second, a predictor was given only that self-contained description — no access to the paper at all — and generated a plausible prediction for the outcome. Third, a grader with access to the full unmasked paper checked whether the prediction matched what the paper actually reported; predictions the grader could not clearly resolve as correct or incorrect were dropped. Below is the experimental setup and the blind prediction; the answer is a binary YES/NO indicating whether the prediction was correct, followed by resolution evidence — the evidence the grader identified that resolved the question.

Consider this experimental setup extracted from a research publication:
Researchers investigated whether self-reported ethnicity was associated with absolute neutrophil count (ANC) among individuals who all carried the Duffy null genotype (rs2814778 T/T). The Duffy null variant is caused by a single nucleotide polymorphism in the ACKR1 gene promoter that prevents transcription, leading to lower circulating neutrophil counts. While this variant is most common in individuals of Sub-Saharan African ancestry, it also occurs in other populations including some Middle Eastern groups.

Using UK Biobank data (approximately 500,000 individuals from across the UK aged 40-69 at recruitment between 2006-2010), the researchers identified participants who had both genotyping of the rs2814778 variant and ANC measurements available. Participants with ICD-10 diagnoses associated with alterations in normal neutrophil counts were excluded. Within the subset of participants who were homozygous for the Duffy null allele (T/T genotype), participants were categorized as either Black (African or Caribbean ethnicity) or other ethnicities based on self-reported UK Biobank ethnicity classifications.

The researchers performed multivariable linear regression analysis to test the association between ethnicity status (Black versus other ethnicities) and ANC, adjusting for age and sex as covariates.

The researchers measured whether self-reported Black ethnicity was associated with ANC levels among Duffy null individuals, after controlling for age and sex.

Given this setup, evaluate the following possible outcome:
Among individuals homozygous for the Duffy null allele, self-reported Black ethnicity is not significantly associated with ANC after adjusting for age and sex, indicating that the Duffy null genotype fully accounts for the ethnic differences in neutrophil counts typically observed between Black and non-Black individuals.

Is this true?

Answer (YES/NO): YES